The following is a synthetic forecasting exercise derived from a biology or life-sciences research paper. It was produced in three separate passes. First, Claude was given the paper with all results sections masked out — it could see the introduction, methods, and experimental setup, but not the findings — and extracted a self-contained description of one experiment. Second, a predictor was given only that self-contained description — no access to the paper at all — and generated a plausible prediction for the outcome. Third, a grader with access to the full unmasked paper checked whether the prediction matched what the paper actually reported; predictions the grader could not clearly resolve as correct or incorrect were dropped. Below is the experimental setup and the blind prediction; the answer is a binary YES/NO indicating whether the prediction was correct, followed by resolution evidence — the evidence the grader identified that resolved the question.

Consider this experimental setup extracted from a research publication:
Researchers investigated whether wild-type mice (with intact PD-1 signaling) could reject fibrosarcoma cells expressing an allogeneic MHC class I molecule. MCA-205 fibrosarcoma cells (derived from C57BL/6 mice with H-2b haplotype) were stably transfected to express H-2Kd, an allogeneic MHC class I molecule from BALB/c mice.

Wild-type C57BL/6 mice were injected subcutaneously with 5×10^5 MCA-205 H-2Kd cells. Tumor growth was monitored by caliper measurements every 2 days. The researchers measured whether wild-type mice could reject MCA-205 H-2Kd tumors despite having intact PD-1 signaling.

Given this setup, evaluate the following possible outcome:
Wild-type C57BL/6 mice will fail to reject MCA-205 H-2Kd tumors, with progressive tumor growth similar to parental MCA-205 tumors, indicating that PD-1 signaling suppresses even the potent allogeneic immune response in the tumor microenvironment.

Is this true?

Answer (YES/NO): NO